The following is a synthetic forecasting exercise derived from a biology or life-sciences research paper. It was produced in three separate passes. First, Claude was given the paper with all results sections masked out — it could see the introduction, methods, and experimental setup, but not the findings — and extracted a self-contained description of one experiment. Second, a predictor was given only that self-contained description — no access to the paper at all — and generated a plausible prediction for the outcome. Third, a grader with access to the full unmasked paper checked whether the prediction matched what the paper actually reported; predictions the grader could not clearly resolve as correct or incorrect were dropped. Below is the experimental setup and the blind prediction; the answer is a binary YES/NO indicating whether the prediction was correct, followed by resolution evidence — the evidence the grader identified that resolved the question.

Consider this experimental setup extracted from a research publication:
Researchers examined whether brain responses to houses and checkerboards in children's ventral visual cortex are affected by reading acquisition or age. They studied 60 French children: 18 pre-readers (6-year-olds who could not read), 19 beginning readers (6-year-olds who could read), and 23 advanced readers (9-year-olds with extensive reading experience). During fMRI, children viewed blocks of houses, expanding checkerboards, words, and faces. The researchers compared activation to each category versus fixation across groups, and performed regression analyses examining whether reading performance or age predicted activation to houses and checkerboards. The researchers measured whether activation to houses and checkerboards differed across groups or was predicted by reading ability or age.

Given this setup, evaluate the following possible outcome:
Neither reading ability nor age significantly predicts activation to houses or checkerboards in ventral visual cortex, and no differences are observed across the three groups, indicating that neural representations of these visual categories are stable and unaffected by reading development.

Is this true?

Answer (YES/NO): NO